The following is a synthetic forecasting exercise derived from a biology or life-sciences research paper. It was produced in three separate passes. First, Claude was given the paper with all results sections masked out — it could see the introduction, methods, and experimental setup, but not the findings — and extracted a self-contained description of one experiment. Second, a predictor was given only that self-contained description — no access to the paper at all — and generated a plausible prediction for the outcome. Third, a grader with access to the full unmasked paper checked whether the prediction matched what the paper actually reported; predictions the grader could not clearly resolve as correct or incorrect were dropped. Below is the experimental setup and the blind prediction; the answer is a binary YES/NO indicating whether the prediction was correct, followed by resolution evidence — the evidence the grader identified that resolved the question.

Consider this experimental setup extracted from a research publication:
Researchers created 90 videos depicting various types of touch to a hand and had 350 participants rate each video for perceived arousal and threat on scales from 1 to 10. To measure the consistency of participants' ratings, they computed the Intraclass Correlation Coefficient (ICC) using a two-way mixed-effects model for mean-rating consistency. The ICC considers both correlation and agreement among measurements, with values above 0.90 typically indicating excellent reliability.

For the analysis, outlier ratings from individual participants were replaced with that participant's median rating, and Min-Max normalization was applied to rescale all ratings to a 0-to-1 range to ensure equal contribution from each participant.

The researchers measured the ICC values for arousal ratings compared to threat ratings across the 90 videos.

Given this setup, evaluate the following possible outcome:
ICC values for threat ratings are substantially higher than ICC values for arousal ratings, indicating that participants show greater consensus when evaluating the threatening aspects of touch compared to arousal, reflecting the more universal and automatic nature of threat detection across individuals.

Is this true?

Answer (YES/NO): NO